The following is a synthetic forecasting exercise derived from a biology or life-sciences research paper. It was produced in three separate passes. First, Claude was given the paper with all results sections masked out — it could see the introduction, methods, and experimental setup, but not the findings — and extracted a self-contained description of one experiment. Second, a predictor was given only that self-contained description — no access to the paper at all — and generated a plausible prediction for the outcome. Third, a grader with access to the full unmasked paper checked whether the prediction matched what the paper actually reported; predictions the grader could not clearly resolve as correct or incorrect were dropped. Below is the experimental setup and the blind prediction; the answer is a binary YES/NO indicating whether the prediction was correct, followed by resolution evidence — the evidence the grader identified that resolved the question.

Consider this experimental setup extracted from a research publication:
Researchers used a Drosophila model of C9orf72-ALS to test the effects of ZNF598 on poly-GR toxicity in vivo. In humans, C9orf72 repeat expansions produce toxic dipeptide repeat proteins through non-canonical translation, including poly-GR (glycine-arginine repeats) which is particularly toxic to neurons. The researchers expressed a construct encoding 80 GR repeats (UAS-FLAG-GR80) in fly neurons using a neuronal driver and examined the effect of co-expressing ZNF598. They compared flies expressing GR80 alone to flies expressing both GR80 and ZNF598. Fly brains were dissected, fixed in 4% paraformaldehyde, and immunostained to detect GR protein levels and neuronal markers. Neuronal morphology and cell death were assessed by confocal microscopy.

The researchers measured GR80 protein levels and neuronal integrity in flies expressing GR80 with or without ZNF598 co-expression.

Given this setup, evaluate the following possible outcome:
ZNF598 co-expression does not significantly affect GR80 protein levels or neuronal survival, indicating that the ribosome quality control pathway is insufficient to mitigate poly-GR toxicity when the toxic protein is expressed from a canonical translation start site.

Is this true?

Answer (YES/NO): NO